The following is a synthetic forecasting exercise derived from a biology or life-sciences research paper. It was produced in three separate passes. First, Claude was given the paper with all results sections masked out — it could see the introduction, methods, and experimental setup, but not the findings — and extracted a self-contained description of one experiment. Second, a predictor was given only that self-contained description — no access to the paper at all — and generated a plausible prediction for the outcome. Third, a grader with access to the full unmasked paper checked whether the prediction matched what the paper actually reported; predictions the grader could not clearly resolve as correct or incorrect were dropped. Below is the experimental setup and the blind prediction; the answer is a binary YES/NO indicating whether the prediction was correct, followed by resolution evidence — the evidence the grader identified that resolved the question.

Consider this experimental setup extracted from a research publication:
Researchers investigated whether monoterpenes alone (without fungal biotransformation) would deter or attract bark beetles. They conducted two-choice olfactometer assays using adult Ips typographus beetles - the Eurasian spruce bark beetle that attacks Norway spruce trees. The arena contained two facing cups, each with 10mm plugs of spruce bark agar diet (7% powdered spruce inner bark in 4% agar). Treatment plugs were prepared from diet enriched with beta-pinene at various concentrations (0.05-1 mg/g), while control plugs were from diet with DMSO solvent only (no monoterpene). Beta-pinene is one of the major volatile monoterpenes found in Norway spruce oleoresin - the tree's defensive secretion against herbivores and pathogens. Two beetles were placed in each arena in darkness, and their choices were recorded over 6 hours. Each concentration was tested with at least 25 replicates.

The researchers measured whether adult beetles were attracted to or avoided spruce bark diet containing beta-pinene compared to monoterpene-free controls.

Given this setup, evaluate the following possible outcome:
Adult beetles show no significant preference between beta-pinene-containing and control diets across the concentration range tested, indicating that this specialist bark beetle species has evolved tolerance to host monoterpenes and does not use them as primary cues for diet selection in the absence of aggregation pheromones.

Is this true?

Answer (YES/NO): YES